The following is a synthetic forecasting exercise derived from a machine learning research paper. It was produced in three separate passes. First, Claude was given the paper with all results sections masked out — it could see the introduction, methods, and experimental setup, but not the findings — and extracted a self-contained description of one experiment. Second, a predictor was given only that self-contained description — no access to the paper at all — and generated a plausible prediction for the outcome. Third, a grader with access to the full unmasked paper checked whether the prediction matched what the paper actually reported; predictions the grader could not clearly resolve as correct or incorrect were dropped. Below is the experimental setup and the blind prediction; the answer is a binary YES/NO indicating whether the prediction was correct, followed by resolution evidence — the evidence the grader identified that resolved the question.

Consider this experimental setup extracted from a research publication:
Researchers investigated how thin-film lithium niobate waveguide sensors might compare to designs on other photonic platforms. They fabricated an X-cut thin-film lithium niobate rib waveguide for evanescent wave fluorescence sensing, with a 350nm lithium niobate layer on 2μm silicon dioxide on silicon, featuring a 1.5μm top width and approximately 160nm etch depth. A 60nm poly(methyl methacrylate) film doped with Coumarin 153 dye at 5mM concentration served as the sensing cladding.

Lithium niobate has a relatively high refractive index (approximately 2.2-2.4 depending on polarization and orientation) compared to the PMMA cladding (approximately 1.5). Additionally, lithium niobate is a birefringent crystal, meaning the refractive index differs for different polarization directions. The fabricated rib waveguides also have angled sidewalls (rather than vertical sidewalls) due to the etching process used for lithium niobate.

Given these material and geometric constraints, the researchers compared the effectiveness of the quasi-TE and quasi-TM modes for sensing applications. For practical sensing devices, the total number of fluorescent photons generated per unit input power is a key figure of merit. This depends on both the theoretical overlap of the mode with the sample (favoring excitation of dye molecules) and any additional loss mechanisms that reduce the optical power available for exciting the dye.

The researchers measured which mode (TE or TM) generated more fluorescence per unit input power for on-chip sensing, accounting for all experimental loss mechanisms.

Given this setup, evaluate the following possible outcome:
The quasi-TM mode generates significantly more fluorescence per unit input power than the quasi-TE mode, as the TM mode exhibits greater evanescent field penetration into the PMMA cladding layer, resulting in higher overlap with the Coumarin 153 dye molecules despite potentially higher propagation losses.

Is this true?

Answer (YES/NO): NO